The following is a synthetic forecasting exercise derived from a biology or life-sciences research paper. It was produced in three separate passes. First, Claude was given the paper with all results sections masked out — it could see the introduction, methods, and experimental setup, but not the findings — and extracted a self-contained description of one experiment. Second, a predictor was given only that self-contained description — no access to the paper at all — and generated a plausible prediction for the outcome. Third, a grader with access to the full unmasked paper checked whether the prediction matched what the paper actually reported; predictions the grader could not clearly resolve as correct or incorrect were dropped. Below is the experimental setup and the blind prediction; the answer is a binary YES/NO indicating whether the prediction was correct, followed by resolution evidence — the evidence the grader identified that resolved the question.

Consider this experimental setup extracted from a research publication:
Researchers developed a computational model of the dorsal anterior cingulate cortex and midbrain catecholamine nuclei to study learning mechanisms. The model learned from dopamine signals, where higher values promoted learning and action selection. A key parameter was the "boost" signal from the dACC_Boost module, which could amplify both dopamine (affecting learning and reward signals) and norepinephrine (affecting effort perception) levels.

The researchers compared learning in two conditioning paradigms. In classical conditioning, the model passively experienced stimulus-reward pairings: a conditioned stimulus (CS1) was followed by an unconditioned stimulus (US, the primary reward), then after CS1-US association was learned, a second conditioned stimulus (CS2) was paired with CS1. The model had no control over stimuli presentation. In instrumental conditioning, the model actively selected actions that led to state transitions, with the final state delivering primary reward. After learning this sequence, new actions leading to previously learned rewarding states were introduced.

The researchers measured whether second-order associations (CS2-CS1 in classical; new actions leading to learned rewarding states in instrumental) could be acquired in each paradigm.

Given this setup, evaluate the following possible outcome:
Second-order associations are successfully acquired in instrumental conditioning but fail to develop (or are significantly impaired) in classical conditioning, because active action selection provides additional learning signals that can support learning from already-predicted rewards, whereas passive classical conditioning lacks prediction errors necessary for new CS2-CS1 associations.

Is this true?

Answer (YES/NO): NO